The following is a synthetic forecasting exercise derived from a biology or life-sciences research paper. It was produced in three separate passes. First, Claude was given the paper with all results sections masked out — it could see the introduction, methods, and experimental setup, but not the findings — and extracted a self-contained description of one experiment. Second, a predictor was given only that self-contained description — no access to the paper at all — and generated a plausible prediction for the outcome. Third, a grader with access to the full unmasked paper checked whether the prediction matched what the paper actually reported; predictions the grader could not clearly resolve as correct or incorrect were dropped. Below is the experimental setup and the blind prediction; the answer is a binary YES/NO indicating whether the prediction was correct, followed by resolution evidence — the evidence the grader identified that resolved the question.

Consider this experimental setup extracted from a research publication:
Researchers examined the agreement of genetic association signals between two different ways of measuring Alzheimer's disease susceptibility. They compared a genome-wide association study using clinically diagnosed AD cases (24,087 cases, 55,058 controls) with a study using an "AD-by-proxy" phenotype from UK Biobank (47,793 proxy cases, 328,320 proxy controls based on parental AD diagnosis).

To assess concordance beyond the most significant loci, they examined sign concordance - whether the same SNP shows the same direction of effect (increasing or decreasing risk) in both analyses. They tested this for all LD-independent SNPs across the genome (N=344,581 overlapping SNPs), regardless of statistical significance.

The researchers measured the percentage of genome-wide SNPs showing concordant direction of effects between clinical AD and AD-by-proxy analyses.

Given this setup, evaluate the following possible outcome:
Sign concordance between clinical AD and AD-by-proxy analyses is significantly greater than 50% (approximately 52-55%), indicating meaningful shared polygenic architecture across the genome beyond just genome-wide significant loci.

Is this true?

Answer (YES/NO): NO